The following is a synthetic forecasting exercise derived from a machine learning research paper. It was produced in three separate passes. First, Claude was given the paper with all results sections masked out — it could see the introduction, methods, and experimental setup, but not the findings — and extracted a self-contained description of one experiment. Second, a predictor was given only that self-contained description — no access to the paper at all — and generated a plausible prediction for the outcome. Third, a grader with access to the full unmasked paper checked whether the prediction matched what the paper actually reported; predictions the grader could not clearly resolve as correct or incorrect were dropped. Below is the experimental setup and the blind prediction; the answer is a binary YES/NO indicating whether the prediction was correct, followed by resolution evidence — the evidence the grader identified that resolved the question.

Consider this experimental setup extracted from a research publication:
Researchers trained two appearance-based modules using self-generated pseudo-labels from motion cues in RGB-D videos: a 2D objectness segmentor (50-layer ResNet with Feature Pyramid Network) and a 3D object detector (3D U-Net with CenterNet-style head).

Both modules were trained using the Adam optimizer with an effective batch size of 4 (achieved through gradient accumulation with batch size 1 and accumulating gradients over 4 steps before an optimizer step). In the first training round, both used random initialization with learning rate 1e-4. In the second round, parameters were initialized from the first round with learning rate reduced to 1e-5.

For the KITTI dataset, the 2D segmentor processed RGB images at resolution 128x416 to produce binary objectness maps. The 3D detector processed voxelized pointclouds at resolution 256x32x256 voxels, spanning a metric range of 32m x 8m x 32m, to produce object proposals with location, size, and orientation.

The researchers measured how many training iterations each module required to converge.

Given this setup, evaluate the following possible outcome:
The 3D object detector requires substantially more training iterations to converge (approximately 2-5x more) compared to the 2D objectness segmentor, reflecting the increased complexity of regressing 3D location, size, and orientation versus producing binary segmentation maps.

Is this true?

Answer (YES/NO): YES